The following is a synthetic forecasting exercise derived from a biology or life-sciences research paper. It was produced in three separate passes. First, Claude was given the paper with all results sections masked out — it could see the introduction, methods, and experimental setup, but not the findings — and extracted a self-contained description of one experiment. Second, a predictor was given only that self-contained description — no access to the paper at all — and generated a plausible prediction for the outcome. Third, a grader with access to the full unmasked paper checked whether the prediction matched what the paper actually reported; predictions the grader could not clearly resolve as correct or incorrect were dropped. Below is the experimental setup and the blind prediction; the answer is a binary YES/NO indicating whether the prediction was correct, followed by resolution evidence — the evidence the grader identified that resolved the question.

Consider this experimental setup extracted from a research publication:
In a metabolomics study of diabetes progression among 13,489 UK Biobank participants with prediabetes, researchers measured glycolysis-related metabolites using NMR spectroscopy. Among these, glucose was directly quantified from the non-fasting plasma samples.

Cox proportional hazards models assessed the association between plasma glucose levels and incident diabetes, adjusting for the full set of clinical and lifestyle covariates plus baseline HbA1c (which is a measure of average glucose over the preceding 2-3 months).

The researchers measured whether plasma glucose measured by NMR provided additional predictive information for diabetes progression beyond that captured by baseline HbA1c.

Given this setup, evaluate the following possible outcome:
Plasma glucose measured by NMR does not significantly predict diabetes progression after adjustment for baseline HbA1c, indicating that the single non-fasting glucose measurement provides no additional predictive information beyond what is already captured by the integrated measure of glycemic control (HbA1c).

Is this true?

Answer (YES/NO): NO